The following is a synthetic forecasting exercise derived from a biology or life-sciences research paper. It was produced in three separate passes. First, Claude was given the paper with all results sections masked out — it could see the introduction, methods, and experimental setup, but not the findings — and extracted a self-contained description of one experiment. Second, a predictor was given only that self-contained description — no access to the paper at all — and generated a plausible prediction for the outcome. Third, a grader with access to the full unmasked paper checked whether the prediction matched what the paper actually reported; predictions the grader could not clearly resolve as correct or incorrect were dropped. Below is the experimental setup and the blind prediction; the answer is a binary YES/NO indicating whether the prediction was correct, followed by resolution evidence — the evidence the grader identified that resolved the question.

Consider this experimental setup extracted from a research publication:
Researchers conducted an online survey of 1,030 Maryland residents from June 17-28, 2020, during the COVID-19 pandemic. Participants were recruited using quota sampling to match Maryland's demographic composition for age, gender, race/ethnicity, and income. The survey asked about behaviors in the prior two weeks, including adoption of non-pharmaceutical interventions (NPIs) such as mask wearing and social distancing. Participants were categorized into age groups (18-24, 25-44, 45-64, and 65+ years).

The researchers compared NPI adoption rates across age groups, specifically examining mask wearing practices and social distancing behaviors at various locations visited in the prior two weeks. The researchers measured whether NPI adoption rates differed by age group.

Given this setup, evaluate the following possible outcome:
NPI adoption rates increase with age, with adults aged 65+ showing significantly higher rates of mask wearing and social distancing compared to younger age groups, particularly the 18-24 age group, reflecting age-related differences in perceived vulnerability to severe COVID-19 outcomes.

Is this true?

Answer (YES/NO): NO